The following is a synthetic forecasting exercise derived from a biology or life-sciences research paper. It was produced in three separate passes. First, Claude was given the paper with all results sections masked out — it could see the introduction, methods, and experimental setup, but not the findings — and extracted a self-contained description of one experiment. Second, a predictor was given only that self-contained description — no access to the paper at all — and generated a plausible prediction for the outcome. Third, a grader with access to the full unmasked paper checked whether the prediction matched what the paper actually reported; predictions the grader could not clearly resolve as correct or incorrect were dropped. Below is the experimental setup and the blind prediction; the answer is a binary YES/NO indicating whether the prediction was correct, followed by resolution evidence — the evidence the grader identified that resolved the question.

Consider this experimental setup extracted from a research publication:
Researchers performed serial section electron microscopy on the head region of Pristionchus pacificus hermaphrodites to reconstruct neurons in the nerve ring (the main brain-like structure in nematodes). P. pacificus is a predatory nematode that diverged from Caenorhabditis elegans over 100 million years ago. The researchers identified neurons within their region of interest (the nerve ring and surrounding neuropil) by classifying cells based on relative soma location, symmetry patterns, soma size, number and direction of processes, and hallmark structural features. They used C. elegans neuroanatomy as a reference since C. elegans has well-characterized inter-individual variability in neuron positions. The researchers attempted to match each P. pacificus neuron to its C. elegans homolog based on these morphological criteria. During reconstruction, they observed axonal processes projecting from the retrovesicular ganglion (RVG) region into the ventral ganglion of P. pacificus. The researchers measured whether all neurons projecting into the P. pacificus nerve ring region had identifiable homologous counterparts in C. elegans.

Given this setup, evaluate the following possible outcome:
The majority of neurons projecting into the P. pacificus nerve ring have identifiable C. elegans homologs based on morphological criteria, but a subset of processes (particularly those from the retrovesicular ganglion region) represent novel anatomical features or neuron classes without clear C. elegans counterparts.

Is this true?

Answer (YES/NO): YES